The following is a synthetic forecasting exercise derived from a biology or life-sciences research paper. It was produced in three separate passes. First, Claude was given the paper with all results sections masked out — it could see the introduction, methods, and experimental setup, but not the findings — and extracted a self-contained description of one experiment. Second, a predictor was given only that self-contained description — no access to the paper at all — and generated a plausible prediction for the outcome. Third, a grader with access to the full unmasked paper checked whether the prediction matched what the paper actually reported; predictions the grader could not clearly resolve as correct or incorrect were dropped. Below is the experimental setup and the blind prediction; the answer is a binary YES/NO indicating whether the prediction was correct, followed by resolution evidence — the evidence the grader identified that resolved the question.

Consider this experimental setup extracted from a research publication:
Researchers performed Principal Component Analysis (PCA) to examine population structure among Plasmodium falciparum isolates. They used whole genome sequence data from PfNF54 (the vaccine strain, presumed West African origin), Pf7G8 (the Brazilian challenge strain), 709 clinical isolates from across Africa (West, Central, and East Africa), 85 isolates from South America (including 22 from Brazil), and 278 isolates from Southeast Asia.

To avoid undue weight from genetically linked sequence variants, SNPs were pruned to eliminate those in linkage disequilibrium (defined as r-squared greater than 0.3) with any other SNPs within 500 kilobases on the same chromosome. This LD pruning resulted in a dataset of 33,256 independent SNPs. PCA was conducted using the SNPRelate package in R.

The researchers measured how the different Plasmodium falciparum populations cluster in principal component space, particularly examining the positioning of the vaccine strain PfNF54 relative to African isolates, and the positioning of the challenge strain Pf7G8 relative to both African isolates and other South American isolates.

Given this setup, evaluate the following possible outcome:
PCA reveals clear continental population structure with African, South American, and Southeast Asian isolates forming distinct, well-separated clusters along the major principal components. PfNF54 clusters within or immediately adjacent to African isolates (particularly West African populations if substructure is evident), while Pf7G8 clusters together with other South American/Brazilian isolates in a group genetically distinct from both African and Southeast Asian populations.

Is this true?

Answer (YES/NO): NO